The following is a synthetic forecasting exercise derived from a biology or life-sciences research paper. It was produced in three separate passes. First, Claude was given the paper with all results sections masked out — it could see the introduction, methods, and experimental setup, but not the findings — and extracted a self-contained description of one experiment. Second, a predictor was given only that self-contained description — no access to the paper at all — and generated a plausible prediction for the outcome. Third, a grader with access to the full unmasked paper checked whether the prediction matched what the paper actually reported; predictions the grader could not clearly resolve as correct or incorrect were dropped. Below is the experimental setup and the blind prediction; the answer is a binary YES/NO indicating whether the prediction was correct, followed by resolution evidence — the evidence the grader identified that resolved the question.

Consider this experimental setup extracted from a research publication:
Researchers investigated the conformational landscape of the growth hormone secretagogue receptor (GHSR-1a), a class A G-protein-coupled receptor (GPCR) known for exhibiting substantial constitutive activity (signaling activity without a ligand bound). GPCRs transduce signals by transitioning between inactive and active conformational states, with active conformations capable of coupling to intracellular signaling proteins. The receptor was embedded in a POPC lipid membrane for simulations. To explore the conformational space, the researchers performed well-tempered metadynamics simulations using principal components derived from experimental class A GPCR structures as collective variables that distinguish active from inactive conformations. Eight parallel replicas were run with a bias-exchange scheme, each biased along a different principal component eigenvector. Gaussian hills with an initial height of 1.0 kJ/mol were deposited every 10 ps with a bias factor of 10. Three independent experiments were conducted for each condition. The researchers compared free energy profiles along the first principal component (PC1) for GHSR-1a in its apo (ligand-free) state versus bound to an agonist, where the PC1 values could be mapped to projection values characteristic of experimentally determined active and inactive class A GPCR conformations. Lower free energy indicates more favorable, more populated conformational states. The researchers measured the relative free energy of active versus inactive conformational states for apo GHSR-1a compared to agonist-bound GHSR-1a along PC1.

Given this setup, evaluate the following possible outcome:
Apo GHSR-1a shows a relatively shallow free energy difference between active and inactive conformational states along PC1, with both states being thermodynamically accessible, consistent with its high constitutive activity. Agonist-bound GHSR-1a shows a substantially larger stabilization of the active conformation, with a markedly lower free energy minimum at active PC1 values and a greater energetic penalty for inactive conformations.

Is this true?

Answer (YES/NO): NO